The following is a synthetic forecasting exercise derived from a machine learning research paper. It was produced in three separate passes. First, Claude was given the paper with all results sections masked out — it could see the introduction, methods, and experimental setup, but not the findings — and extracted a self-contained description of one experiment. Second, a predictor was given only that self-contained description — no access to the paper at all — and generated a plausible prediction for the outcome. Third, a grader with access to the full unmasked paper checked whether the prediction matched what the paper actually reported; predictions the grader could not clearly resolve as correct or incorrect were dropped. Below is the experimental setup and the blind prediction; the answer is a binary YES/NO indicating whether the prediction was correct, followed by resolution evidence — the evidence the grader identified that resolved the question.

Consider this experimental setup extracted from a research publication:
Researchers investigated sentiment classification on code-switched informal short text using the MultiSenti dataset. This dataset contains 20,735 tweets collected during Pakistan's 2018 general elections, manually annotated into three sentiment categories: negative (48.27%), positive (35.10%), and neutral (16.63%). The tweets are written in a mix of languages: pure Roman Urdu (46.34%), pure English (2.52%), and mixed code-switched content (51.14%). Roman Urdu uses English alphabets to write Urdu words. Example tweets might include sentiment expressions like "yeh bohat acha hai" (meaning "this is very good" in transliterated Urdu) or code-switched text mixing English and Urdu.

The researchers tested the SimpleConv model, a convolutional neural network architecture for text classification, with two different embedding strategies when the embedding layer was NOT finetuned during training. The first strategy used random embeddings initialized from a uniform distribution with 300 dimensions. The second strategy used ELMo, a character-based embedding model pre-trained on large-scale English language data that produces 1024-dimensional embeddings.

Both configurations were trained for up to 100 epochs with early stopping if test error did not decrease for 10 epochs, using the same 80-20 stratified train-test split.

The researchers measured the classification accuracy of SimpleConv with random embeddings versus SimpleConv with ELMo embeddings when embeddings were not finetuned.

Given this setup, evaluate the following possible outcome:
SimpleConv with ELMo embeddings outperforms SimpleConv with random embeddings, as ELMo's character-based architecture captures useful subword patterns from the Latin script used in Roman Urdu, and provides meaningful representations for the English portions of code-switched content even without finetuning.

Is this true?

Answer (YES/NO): NO